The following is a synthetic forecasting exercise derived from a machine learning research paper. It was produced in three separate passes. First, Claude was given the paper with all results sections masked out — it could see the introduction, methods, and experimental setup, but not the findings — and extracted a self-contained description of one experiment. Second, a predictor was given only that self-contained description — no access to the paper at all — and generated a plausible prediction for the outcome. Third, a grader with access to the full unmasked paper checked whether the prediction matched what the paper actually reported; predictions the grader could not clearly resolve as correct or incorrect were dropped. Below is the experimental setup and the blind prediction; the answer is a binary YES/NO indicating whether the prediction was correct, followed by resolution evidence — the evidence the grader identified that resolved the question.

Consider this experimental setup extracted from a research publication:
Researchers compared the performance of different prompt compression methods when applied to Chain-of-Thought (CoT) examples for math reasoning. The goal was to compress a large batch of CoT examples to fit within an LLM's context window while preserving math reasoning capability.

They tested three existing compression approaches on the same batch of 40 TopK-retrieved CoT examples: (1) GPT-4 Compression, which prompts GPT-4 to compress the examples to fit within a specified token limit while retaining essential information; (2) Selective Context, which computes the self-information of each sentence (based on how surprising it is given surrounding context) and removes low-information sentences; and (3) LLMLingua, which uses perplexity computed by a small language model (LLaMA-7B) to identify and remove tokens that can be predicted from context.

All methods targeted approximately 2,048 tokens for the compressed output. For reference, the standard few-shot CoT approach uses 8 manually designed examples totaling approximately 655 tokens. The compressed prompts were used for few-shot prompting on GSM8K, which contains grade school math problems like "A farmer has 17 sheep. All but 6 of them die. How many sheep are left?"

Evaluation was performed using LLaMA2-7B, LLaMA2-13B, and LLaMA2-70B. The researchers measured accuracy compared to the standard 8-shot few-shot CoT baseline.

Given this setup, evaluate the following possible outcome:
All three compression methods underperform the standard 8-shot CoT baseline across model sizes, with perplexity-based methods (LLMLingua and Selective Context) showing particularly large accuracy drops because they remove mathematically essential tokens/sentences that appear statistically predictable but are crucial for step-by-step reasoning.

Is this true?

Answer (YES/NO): NO